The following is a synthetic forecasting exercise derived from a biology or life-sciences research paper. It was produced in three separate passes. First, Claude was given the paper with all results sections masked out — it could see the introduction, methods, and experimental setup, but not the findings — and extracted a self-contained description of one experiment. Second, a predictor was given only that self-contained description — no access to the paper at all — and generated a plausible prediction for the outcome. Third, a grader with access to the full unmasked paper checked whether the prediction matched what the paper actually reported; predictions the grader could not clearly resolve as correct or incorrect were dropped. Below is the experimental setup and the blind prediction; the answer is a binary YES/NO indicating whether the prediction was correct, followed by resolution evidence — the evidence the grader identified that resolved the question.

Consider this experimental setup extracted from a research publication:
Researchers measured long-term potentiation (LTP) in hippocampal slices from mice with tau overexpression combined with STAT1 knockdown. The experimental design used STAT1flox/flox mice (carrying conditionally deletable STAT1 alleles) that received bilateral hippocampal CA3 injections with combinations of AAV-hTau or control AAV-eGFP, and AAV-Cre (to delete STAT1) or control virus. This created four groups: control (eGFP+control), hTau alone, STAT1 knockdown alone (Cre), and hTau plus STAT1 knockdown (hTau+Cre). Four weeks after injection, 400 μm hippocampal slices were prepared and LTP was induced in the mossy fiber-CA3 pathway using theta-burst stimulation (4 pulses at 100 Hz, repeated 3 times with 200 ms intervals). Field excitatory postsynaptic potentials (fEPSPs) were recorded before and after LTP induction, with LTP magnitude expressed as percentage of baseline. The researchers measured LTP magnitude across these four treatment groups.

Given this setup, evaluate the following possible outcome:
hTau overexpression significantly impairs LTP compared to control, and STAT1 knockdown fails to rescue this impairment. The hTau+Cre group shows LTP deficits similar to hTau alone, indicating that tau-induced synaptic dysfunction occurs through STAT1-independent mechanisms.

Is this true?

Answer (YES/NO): NO